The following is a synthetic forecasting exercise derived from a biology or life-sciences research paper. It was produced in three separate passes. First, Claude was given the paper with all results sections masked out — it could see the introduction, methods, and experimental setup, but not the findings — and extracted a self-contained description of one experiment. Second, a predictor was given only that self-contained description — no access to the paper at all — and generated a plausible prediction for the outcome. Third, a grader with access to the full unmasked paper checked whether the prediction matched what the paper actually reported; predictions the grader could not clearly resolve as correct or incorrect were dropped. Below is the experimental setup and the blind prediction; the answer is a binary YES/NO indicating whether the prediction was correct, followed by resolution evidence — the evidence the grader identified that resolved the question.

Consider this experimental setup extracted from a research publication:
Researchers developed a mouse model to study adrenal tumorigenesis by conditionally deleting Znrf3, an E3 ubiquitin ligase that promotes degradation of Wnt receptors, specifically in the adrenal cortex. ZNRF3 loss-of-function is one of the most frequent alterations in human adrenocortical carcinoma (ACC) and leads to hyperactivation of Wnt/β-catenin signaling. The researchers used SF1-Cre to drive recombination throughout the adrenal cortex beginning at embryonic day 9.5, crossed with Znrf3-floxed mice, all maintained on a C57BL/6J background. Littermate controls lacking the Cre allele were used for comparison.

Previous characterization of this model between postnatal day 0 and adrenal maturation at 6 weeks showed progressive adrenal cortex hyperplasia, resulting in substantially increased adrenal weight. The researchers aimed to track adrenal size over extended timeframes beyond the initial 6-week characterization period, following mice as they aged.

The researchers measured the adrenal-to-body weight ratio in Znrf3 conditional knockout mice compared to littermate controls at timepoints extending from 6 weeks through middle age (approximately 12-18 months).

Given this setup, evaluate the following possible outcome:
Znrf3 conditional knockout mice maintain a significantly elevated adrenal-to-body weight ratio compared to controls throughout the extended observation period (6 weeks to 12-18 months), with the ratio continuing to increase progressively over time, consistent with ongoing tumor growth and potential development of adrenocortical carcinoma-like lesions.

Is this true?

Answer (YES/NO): NO